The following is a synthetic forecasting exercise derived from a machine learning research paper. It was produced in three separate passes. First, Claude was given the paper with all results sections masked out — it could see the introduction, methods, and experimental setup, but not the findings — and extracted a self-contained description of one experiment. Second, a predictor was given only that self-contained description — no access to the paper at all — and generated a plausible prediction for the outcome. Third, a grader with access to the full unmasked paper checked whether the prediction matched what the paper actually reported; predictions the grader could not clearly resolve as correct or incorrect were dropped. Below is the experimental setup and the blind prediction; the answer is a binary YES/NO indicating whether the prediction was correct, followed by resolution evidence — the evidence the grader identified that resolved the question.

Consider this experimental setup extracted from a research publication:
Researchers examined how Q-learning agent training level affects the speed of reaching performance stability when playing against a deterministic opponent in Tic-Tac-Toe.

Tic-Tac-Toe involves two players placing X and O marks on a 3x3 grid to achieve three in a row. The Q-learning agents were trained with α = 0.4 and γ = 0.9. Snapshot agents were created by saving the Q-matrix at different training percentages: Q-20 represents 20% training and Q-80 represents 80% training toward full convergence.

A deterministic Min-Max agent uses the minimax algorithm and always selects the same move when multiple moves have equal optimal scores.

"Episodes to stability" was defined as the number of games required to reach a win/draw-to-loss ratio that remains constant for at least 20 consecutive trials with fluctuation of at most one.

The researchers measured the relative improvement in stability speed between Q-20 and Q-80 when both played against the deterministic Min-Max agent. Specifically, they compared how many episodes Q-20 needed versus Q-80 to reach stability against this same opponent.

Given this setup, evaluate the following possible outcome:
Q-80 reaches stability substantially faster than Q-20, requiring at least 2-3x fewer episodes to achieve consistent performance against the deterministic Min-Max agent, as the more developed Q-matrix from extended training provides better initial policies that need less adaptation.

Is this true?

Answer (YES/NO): YES